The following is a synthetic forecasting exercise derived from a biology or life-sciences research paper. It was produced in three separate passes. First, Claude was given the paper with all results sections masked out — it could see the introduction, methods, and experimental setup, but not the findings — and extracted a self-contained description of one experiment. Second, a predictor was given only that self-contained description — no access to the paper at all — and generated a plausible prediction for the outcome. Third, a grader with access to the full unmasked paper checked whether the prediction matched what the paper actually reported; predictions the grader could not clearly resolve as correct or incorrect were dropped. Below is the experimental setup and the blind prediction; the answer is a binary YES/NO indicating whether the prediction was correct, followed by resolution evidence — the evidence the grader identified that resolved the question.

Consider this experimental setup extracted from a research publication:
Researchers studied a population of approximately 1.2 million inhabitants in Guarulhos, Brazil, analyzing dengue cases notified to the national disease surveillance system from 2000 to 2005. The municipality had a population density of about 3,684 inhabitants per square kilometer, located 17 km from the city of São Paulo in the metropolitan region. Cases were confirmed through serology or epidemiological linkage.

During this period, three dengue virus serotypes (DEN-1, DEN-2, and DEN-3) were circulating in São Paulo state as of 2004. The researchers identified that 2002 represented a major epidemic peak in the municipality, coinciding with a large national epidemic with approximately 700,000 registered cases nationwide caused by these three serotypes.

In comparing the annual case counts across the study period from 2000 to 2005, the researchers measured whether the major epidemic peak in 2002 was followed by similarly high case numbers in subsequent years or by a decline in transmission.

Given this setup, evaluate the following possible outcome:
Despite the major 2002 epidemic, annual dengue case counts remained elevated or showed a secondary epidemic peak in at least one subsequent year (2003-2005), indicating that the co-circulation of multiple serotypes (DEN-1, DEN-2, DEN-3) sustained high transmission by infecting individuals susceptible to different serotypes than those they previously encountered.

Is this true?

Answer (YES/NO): YES